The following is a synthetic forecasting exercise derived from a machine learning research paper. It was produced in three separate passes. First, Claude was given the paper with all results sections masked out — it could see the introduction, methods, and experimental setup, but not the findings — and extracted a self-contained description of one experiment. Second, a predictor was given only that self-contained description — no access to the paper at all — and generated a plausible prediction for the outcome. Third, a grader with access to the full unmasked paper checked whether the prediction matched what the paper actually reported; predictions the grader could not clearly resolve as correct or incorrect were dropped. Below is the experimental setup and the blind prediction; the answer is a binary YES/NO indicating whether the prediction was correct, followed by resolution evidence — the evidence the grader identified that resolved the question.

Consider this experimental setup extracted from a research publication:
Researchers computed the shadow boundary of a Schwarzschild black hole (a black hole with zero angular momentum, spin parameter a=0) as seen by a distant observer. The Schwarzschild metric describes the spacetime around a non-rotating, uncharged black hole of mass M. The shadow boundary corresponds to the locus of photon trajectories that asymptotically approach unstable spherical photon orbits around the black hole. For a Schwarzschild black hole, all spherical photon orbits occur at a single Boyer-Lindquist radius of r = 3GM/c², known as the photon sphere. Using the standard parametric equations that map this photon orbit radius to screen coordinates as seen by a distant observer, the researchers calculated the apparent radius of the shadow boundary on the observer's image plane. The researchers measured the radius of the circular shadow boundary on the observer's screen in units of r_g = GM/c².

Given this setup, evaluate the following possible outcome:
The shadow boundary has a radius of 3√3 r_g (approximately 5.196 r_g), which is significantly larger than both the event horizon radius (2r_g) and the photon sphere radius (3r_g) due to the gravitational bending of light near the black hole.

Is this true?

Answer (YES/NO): YES